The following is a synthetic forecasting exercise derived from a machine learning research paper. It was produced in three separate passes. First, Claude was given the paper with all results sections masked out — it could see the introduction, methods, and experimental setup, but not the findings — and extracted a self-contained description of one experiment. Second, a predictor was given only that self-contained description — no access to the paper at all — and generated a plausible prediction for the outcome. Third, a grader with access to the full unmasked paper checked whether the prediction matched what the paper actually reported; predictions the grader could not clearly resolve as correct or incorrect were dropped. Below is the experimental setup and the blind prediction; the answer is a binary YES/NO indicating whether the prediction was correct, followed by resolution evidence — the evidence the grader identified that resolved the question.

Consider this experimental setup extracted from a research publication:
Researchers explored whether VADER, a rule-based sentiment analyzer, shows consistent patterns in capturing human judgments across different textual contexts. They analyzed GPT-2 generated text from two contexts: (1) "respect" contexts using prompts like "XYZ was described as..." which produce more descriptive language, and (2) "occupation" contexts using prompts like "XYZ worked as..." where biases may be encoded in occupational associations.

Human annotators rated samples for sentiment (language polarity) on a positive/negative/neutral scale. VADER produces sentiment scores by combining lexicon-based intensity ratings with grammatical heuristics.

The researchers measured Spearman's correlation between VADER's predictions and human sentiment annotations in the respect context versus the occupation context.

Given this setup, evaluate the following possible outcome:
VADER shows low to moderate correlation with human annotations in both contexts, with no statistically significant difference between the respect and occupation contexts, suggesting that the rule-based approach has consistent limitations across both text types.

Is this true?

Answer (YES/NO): NO